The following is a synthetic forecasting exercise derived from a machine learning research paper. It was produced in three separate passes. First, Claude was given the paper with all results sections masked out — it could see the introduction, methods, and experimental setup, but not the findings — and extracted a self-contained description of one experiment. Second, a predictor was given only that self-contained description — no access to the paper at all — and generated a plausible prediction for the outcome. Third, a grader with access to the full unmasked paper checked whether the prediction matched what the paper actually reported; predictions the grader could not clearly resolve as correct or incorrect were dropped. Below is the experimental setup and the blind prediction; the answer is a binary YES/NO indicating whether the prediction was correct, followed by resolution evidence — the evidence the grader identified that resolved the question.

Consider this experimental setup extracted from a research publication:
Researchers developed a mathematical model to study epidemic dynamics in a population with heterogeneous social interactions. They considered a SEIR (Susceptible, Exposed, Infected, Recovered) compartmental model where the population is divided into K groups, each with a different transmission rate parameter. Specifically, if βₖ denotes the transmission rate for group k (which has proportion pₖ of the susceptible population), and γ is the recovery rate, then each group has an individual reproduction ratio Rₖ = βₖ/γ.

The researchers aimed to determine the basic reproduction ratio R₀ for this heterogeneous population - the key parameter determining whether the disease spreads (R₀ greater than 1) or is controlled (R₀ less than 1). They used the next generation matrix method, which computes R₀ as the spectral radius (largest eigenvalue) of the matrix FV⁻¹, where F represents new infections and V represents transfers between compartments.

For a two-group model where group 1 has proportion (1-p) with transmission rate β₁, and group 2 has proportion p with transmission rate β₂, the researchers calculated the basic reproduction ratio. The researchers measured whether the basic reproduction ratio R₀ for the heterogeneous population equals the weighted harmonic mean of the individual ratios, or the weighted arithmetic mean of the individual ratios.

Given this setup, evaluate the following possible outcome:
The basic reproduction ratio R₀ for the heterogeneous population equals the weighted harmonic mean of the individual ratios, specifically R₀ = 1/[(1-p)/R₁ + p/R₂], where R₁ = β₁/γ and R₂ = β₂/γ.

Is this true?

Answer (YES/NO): NO